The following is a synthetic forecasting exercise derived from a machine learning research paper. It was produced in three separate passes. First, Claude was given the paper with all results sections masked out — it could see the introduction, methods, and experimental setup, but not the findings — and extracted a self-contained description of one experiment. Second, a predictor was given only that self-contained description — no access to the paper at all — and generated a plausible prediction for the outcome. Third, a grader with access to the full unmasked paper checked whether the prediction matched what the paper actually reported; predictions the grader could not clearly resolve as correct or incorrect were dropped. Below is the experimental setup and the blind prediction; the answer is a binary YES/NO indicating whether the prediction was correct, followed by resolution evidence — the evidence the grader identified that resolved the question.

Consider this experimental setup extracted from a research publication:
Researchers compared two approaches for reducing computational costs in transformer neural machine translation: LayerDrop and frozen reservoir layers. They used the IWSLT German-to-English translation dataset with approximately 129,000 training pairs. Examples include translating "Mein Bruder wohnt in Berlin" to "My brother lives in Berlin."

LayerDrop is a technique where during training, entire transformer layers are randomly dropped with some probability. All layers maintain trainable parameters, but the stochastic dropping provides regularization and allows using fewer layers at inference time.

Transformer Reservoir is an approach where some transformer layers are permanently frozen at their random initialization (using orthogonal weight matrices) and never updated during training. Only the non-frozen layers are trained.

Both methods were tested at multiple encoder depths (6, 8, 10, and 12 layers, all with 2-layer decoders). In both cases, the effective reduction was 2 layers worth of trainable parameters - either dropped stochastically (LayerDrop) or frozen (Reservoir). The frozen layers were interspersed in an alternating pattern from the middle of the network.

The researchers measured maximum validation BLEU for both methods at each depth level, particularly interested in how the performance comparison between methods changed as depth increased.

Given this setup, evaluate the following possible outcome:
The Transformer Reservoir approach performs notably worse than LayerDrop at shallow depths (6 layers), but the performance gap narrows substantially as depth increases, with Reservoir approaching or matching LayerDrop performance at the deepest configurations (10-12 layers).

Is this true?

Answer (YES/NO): NO